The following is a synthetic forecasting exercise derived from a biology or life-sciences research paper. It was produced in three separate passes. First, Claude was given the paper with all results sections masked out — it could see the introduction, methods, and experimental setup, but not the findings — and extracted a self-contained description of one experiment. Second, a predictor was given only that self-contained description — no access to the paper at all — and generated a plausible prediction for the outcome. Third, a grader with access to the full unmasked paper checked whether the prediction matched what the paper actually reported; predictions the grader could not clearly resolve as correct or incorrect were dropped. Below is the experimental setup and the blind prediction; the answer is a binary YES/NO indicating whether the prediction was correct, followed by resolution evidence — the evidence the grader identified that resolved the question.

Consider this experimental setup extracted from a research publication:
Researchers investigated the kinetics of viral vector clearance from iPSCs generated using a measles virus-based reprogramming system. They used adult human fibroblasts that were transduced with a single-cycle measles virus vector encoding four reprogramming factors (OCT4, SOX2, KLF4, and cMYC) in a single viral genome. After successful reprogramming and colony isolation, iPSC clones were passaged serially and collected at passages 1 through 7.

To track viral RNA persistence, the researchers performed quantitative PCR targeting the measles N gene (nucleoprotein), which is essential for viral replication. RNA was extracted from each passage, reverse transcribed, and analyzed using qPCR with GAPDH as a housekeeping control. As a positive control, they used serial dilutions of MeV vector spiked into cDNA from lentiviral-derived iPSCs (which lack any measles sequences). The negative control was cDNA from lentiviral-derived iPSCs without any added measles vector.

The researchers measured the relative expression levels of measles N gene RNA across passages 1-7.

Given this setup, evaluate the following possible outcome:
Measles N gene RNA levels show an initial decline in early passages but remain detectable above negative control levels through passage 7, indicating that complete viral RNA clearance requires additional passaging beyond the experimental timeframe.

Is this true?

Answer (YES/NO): NO